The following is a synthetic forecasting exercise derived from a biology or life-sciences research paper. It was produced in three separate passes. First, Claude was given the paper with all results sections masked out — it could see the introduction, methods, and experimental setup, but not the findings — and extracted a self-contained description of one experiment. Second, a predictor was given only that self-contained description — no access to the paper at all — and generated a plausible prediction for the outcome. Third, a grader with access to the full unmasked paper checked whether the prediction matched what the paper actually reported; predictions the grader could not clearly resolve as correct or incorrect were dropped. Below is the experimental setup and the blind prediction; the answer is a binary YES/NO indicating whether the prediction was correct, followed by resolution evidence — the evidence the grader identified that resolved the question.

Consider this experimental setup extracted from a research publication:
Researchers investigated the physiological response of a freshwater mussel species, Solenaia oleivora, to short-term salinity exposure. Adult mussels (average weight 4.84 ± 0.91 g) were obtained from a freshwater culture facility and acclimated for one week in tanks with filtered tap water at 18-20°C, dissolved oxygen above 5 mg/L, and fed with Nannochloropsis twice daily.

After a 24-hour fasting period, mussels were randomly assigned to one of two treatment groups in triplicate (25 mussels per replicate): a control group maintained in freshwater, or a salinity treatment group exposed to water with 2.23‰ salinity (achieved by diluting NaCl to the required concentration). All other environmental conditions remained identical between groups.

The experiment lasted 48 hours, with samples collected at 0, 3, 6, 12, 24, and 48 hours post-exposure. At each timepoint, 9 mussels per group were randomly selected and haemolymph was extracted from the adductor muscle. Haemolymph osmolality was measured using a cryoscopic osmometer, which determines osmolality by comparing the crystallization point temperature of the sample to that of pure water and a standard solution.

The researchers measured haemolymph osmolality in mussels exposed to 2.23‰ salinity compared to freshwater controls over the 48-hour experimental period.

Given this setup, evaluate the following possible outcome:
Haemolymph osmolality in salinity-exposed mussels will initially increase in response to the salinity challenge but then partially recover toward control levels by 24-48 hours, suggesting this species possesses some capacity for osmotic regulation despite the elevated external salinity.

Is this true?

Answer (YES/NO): NO